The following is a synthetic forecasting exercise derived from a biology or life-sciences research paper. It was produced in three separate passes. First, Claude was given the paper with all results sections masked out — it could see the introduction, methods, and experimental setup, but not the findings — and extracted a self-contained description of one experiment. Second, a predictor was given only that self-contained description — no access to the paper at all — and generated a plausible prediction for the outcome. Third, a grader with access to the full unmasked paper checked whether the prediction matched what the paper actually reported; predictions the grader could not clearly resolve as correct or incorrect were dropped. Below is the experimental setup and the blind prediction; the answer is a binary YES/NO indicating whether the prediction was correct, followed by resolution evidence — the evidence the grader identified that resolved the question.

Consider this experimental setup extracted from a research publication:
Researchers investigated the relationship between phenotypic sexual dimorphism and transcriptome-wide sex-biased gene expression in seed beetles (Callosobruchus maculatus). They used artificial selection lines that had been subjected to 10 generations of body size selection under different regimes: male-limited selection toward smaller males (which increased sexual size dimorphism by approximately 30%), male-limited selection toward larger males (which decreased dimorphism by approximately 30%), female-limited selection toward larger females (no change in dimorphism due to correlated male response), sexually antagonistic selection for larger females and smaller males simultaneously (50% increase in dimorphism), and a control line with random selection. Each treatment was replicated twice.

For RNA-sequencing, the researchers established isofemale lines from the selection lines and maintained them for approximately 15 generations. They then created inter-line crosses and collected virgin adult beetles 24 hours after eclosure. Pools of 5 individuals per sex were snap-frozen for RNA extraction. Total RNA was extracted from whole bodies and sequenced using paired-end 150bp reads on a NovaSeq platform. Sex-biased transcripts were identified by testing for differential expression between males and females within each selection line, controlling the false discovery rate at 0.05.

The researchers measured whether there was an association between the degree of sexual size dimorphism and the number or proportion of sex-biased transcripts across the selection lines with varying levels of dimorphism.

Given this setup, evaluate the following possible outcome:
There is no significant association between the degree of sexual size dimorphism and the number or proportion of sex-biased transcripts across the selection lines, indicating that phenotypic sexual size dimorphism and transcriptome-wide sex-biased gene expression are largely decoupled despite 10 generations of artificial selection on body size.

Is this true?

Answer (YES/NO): YES